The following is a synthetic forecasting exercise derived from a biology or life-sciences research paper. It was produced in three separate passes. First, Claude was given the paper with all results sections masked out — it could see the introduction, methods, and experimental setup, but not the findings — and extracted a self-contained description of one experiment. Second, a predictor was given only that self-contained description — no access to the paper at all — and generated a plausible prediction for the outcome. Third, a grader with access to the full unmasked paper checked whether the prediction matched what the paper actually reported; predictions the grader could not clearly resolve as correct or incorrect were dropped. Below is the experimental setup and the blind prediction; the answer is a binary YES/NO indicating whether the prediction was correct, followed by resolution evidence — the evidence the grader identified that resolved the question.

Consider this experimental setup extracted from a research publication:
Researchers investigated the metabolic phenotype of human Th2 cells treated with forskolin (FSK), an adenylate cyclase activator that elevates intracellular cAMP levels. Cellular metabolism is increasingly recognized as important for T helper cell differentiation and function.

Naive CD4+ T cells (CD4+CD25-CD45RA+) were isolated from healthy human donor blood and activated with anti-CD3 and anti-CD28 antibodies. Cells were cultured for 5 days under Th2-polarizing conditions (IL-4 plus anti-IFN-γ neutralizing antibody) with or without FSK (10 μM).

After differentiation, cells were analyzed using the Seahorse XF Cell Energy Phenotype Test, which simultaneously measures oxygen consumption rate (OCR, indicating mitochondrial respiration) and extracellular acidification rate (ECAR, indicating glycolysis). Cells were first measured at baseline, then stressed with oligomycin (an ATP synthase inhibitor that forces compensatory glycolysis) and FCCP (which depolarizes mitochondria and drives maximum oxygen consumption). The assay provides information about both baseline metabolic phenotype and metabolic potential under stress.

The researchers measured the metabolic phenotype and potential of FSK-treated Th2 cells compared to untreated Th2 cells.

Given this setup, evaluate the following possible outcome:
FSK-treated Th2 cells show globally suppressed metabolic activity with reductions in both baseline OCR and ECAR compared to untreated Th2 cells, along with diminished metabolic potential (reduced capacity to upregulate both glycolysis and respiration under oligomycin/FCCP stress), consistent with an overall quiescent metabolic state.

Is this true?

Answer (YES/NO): NO